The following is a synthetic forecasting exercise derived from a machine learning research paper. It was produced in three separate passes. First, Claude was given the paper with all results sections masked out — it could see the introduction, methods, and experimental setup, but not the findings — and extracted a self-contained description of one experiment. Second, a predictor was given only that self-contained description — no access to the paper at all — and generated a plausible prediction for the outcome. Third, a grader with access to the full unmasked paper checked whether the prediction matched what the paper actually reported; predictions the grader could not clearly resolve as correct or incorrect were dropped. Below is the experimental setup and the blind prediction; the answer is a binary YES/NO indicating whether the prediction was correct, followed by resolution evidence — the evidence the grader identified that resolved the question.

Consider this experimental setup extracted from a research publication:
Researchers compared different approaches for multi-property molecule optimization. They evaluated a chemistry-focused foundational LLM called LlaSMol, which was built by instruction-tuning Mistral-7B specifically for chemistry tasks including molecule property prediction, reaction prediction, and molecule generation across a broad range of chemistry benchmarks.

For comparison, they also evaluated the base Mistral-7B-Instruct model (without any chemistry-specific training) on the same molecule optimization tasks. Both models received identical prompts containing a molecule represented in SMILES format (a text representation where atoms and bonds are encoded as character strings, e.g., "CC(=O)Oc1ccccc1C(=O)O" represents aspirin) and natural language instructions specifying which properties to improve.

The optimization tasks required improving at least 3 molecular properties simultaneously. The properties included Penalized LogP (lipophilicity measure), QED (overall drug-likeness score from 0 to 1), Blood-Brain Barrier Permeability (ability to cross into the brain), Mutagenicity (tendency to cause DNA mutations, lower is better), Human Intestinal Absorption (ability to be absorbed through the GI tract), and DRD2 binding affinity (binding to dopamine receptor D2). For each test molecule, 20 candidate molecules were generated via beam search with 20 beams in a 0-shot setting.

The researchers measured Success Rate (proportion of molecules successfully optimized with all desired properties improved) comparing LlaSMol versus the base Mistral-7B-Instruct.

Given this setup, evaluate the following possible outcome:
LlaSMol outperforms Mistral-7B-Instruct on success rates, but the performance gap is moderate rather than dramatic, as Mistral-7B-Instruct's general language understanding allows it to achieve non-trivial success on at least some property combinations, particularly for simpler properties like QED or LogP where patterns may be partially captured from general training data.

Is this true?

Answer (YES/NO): NO